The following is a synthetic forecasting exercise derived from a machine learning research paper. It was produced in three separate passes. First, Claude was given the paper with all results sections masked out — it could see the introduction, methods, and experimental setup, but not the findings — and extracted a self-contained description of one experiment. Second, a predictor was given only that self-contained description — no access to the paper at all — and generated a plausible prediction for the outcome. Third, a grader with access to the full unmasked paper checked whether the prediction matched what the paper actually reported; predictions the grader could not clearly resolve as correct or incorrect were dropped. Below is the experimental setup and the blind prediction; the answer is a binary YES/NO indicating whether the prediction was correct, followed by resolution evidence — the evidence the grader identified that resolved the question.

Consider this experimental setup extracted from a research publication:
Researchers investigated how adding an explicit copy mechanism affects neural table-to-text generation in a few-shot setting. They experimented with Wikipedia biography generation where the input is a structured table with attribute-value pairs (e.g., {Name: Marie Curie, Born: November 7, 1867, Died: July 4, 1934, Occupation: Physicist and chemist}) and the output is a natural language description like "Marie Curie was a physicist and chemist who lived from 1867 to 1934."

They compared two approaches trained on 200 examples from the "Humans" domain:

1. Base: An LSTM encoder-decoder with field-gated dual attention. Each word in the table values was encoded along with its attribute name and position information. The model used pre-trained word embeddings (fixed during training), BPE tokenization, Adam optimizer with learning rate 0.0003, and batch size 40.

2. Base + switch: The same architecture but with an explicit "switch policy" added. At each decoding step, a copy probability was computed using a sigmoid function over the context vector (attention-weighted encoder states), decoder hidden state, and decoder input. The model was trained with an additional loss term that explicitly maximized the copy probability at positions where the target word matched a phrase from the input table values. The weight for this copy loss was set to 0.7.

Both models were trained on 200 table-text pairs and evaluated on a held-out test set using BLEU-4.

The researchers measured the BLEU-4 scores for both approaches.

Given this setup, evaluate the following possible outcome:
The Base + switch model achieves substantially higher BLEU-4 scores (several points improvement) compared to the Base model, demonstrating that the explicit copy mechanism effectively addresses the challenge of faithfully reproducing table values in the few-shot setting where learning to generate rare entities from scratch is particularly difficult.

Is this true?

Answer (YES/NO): YES